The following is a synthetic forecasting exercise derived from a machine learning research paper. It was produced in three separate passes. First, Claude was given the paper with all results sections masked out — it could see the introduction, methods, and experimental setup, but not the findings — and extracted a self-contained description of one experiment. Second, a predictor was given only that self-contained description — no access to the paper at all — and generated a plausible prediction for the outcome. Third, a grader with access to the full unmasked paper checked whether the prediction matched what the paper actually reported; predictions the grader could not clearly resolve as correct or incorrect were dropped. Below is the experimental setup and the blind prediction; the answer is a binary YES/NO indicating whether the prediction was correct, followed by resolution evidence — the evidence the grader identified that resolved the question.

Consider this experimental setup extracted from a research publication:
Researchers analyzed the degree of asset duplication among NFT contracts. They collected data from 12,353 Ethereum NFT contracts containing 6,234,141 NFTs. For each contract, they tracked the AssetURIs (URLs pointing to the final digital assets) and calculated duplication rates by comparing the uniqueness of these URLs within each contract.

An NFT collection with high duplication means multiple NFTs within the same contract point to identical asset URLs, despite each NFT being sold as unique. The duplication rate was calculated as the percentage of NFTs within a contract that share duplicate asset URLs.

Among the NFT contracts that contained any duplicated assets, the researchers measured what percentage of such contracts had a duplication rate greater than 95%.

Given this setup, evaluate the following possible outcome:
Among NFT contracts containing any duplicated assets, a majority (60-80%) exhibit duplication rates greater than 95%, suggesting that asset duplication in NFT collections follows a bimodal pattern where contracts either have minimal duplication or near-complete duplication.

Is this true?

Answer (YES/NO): NO